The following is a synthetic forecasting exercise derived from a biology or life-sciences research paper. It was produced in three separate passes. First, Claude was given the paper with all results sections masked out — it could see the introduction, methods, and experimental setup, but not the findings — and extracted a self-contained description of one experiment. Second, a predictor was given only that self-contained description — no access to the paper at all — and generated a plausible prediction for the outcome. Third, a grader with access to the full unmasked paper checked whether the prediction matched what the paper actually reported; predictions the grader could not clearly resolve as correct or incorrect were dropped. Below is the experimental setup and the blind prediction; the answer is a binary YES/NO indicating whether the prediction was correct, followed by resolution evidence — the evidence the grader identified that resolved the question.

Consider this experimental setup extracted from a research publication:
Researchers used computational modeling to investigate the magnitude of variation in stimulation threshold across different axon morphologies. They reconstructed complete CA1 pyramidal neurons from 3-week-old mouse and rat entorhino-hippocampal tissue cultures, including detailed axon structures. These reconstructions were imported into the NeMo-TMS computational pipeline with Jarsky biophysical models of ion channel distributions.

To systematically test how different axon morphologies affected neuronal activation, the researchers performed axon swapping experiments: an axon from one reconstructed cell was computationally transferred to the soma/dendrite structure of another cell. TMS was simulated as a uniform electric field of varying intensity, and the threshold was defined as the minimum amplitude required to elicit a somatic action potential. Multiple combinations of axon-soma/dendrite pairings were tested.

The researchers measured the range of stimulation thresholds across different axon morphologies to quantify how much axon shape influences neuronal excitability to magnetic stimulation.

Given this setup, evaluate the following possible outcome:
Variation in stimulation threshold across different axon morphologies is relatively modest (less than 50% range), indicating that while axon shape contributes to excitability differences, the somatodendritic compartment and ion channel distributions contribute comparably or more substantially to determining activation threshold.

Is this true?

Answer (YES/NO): NO